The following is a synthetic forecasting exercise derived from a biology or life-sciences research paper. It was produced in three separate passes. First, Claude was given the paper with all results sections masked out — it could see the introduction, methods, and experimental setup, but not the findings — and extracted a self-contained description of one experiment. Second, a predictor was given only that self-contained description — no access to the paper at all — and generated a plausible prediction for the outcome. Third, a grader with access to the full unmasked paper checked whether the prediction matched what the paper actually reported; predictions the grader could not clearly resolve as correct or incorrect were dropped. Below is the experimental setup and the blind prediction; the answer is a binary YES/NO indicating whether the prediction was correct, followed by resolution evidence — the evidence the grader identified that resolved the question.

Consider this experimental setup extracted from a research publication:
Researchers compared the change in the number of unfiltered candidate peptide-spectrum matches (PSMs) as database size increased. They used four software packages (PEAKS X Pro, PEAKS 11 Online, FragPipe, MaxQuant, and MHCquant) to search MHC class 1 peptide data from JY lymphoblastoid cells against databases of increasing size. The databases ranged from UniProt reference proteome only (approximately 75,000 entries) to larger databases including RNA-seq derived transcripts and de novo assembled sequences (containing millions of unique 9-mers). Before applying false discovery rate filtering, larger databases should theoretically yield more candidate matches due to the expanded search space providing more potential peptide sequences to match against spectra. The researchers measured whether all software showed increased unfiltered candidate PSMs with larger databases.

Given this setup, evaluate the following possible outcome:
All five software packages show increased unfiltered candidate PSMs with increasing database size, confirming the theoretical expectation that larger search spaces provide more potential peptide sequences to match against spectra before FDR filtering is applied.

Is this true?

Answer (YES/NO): NO